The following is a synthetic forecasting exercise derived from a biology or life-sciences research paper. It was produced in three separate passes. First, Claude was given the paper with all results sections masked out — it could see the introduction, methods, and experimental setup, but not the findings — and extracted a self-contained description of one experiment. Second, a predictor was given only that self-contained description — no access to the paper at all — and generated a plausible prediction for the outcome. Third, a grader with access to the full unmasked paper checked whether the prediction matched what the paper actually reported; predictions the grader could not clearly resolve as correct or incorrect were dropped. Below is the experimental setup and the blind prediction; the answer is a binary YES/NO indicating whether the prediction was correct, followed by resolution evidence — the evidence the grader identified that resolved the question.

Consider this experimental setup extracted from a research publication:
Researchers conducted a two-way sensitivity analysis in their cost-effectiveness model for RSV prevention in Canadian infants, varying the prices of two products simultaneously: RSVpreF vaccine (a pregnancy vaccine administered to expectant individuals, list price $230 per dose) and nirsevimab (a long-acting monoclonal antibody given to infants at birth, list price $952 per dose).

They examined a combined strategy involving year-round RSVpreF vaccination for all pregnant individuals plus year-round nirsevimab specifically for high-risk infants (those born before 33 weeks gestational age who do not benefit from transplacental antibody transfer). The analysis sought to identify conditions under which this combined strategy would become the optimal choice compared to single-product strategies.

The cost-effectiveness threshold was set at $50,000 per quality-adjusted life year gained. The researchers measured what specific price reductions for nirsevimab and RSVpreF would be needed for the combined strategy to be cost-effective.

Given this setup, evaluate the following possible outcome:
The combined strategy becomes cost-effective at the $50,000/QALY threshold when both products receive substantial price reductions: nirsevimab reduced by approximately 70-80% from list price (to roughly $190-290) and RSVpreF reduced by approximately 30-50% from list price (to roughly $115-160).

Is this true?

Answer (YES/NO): NO